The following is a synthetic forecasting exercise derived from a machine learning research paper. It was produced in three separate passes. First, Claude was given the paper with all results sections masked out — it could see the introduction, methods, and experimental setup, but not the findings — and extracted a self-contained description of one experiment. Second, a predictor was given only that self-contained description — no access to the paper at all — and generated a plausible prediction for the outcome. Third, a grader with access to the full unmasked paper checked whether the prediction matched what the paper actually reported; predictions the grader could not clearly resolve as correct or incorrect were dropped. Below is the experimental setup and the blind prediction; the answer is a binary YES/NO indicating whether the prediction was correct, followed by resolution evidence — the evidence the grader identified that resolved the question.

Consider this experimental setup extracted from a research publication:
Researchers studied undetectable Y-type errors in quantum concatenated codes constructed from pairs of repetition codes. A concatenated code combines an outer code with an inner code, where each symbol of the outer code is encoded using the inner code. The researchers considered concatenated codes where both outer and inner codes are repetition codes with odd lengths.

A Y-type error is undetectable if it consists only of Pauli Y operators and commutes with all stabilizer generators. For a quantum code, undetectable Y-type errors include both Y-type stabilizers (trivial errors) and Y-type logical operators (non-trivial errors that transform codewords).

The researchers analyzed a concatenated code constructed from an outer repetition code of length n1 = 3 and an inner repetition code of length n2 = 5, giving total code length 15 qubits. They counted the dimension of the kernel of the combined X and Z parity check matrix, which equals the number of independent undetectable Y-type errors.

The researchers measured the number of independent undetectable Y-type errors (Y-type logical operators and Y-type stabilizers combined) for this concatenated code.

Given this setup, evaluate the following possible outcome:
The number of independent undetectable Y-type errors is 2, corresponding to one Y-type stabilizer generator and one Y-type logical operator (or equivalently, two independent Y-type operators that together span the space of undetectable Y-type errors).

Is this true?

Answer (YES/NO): NO